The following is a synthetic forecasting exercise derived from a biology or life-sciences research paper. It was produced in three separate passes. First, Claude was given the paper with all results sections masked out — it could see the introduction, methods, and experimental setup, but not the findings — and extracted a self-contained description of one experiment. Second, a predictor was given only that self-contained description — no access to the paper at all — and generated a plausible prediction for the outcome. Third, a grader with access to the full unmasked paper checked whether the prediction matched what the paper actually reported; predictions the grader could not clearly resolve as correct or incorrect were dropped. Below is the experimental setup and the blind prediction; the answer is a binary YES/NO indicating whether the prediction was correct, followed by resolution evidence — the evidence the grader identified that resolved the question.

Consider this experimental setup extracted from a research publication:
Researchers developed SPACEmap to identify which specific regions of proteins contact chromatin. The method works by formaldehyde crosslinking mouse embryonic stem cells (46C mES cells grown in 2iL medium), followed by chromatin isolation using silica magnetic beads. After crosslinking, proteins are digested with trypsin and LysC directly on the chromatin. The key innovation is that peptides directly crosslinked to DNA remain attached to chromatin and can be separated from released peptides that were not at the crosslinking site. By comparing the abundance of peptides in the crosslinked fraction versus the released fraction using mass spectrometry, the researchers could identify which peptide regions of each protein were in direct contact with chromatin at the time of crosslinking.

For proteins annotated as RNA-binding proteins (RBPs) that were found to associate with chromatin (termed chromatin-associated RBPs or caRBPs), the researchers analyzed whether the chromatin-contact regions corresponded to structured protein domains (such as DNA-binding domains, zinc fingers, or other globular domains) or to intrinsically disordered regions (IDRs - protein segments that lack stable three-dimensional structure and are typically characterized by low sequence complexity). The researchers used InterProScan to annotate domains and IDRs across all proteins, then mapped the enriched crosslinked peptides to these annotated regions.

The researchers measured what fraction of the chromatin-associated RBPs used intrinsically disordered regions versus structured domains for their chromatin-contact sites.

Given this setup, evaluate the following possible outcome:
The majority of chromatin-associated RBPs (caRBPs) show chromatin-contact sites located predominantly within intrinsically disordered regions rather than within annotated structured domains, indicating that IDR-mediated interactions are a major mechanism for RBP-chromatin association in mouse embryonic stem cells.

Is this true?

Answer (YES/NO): NO